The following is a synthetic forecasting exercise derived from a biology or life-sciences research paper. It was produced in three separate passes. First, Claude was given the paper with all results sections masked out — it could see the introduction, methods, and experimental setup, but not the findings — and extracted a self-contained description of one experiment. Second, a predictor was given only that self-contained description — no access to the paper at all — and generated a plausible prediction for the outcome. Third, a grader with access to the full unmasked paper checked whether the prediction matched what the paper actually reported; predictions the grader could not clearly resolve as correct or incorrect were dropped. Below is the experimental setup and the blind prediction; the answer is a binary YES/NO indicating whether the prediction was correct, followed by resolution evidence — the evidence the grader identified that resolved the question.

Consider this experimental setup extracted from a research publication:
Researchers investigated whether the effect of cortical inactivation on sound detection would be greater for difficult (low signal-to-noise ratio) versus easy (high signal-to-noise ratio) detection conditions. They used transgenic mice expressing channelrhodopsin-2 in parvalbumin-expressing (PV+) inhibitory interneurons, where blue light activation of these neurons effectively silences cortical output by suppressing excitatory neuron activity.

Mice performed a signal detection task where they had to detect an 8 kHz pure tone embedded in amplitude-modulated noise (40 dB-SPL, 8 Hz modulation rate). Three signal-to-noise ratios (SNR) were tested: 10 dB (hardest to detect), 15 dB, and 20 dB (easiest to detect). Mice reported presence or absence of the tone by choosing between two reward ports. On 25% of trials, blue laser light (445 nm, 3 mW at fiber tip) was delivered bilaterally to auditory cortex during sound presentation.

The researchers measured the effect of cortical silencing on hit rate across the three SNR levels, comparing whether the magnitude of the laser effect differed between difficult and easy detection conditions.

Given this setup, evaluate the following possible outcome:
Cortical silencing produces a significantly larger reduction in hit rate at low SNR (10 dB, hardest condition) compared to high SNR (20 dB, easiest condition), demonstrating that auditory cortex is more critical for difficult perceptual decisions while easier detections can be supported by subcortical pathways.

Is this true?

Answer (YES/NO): NO